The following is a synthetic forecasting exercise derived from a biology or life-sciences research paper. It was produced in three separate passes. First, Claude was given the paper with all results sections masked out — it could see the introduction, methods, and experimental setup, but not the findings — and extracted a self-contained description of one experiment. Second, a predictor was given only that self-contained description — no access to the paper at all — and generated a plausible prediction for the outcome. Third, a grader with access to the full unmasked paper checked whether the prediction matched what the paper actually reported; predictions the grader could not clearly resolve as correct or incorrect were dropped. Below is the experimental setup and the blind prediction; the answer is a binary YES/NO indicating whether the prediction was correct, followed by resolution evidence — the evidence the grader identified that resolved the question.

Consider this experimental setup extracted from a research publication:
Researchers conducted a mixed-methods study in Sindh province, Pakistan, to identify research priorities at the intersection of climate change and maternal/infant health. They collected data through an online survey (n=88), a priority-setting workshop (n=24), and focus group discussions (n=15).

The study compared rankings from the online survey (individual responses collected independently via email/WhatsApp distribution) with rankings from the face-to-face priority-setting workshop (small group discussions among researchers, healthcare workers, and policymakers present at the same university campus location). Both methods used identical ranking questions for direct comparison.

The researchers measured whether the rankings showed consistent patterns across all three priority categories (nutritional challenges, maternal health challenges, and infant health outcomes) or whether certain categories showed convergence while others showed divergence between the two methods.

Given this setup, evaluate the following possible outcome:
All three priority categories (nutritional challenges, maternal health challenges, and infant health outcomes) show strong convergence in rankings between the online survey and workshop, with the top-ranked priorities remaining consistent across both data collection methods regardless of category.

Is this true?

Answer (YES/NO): NO